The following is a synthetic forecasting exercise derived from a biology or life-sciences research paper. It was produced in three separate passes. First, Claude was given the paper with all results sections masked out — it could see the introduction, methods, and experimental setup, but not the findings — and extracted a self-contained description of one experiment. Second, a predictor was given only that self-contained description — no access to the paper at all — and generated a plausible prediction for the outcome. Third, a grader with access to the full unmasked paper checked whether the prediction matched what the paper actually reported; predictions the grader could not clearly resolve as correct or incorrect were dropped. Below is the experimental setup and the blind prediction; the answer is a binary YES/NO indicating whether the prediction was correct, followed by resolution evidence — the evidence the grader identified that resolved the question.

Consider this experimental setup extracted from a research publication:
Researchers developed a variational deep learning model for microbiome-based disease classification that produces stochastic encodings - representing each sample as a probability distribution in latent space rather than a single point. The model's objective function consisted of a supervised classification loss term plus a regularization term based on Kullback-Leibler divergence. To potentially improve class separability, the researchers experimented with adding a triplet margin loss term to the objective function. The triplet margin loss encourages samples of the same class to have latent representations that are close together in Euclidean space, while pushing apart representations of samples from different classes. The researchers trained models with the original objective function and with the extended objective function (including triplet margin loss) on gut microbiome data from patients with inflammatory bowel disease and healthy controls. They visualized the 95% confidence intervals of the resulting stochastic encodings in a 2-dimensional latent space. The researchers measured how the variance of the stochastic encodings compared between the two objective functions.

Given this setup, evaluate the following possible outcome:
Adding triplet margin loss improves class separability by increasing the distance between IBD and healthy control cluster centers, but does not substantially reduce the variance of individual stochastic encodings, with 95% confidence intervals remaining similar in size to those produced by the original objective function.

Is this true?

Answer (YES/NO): NO